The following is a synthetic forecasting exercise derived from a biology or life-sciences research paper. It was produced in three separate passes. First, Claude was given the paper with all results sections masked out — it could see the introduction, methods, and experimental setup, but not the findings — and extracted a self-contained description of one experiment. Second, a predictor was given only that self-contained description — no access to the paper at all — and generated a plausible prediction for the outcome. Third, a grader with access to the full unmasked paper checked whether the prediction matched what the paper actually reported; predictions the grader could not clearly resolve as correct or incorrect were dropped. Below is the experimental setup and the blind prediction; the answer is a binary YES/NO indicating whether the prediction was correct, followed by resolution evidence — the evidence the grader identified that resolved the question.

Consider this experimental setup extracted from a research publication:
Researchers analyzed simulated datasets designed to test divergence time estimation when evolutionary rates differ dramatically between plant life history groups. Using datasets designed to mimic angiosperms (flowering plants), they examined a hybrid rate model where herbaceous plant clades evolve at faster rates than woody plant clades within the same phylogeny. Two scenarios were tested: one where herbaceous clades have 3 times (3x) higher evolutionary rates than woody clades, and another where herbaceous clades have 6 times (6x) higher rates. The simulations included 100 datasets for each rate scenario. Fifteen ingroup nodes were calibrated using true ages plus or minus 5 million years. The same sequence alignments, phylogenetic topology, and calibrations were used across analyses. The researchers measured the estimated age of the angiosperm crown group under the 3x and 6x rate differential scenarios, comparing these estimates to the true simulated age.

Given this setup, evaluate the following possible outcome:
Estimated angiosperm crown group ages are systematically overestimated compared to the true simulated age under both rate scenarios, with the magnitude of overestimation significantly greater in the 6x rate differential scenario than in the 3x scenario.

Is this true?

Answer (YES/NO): NO